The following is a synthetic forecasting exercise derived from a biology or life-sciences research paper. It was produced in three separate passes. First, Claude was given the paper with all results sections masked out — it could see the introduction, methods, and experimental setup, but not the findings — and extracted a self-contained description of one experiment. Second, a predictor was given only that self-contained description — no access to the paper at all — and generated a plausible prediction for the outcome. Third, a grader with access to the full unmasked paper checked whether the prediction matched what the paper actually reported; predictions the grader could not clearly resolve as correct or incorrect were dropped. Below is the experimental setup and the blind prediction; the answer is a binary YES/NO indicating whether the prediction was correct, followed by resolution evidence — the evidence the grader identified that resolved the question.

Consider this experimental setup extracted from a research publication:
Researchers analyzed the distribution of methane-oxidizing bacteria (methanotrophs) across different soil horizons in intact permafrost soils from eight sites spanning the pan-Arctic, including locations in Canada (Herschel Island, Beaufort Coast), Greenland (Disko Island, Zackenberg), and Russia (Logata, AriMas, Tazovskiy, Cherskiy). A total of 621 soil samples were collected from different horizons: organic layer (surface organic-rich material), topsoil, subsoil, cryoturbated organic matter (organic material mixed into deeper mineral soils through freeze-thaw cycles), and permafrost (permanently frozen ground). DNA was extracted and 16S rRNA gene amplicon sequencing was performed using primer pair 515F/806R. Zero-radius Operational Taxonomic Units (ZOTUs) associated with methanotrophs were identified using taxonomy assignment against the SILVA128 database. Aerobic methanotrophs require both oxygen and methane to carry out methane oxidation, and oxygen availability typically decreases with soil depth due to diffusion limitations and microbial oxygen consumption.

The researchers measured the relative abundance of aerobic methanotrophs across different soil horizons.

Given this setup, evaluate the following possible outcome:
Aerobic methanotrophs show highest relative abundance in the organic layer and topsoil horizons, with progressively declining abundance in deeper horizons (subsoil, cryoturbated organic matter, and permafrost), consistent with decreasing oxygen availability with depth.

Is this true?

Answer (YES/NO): NO